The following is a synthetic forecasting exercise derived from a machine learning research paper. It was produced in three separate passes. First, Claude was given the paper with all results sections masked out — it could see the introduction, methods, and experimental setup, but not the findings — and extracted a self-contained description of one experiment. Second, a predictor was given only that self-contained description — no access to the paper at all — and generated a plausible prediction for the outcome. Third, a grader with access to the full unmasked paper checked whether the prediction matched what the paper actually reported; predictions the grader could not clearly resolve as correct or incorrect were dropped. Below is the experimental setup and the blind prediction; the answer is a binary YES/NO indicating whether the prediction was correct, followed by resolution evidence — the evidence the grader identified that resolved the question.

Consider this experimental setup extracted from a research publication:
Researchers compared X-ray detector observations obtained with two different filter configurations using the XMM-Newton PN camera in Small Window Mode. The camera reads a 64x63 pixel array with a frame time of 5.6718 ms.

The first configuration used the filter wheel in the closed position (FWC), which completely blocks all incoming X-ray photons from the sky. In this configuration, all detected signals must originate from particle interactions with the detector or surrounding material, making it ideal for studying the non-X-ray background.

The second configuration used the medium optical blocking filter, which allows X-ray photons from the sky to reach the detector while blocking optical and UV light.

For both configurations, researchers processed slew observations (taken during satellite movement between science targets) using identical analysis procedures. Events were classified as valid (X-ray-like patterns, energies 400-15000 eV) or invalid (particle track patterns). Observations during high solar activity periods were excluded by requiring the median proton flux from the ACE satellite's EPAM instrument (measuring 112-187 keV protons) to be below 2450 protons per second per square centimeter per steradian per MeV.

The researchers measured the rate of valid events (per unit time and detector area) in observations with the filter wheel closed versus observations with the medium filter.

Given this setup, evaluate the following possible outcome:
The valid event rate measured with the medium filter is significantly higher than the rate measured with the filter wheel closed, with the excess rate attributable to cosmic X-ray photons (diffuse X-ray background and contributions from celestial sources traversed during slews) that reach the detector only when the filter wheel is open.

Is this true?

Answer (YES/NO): YES